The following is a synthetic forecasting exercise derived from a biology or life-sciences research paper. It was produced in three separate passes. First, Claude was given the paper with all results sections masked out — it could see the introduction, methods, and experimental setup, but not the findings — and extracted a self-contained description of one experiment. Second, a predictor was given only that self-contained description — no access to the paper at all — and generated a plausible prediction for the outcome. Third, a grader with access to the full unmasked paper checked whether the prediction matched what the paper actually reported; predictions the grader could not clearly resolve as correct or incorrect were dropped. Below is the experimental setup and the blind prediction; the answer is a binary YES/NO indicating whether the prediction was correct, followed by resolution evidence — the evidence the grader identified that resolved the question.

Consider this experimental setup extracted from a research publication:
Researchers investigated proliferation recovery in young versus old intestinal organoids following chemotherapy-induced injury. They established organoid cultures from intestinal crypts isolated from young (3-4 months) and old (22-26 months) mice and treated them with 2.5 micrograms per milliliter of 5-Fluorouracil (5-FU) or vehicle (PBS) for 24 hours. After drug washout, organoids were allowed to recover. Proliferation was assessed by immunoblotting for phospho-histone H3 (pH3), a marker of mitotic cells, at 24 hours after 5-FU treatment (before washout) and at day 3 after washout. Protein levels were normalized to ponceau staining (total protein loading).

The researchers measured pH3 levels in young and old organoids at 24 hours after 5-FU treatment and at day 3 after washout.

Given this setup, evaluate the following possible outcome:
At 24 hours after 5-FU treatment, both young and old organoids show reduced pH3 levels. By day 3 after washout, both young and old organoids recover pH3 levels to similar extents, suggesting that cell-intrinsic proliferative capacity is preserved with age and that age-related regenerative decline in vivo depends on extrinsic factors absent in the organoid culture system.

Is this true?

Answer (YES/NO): NO